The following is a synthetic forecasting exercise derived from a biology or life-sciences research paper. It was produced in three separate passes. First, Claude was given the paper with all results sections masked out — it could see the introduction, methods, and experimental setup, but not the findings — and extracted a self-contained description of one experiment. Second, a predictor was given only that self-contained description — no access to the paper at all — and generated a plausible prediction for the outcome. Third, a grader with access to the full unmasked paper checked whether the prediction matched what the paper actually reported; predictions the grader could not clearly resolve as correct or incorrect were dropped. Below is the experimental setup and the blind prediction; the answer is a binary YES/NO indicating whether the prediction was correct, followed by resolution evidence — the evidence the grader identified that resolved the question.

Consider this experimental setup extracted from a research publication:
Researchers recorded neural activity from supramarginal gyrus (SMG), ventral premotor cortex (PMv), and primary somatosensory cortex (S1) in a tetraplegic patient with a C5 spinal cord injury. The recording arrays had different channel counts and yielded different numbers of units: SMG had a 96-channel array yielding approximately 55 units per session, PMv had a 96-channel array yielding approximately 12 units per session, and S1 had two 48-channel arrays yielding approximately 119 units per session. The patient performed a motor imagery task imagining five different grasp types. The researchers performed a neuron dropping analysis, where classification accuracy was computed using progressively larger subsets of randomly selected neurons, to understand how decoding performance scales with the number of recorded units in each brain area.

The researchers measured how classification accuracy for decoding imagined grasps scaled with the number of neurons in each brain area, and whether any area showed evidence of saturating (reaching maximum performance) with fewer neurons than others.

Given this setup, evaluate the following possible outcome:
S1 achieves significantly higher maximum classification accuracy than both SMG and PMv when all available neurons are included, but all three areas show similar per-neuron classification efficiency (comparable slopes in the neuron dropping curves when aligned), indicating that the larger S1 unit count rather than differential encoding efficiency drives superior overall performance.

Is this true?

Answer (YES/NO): NO